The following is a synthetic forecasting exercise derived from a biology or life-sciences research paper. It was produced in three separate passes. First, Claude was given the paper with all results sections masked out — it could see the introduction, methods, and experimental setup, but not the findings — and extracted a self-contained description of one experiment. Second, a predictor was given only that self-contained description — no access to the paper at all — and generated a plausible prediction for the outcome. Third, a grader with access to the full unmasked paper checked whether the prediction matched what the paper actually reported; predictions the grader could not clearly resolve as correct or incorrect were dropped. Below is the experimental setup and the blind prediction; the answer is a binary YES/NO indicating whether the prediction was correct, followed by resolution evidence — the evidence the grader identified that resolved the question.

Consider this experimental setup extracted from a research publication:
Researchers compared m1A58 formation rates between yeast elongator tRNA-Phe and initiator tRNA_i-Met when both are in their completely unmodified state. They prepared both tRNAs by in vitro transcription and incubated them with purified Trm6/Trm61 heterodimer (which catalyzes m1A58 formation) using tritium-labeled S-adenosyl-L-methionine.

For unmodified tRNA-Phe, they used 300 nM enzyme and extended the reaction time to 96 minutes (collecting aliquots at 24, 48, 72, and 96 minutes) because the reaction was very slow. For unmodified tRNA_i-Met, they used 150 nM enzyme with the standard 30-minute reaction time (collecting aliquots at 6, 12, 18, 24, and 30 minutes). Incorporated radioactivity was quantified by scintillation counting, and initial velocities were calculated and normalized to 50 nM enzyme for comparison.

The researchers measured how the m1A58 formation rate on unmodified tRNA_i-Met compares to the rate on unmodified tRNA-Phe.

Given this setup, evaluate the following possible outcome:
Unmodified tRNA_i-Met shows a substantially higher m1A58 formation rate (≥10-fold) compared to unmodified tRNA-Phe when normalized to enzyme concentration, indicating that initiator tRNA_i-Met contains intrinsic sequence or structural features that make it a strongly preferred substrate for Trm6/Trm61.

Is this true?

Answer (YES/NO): YES